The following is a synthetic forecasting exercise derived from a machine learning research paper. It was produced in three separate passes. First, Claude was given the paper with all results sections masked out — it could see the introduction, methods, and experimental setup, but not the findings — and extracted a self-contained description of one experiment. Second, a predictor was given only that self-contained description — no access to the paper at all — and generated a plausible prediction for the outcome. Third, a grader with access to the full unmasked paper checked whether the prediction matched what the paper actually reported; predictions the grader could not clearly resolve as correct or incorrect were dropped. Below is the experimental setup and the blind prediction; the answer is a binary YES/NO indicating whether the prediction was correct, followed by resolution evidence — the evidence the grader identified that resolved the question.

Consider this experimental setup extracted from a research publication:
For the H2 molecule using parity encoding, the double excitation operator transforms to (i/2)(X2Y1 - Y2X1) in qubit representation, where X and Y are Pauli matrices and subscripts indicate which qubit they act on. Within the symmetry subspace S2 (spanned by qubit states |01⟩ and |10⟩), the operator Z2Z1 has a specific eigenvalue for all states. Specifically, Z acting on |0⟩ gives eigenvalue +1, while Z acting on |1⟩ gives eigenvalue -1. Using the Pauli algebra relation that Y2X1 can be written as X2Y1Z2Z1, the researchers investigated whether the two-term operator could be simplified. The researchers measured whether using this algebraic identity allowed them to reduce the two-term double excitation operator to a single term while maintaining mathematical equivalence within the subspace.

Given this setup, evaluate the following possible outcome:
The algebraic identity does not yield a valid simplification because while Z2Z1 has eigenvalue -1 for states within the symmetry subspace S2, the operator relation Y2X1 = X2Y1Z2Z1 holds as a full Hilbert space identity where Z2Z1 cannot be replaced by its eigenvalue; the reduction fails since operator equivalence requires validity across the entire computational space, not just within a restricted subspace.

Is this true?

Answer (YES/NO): NO